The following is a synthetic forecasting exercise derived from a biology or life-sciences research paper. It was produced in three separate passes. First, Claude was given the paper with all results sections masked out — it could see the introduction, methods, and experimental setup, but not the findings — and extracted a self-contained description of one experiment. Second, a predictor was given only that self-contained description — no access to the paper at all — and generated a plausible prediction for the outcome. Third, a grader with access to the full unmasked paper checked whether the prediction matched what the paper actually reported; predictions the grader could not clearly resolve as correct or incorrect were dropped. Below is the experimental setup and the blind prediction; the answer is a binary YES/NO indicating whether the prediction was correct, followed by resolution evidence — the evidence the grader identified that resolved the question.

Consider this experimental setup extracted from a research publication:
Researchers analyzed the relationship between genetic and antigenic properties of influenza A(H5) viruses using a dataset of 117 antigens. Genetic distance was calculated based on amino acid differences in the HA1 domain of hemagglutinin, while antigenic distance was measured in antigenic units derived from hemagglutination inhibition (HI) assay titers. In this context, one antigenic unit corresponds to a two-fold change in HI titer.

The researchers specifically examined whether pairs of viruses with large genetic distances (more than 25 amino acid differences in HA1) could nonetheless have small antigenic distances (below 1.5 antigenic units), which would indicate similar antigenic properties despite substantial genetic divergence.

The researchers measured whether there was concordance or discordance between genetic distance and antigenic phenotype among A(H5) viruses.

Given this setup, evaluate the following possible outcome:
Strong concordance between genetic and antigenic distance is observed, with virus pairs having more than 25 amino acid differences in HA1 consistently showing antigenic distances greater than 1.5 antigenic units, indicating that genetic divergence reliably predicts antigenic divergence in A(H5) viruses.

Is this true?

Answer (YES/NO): NO